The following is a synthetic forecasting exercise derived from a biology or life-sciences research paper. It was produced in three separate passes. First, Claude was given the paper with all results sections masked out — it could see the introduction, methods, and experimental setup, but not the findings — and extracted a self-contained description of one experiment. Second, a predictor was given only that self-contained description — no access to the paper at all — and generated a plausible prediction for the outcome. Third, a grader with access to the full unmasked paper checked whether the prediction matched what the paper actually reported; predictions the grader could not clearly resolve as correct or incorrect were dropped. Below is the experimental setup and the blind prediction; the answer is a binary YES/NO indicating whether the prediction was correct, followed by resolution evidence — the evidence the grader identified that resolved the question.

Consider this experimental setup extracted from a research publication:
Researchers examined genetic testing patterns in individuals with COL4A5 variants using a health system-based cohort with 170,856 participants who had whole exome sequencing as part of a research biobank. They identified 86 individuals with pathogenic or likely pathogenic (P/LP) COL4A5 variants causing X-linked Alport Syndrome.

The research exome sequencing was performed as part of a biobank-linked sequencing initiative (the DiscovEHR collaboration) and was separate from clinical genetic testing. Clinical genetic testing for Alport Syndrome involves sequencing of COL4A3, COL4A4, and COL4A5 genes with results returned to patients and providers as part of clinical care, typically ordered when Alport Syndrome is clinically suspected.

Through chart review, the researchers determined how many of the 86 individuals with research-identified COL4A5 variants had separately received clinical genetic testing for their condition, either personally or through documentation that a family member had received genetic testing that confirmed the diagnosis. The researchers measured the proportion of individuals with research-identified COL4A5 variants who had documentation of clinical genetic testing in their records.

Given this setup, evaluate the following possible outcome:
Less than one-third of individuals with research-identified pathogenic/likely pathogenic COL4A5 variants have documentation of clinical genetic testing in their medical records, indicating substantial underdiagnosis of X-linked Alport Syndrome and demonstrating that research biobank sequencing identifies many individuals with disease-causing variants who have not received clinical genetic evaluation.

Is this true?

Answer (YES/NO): YES